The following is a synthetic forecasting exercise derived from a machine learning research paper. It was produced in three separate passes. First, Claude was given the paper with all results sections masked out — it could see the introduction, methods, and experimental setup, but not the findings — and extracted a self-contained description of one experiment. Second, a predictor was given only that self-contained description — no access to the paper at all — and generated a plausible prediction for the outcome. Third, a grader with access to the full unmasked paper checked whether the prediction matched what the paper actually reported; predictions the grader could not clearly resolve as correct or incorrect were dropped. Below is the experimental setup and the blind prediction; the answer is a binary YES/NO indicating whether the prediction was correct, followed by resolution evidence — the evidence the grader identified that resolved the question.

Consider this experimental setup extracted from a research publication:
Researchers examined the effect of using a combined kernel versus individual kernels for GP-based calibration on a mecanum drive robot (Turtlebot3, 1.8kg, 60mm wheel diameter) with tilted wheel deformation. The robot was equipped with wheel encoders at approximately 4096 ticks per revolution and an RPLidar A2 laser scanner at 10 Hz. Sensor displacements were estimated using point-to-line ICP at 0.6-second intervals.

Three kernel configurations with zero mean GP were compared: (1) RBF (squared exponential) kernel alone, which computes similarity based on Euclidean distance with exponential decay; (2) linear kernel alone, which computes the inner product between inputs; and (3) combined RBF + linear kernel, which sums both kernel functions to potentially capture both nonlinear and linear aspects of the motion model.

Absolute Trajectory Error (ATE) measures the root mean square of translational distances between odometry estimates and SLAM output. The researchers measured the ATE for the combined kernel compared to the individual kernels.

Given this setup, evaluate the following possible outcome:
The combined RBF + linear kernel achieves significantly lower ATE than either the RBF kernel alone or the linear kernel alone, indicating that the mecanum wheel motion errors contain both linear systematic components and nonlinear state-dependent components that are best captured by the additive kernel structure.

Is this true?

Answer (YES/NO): NO